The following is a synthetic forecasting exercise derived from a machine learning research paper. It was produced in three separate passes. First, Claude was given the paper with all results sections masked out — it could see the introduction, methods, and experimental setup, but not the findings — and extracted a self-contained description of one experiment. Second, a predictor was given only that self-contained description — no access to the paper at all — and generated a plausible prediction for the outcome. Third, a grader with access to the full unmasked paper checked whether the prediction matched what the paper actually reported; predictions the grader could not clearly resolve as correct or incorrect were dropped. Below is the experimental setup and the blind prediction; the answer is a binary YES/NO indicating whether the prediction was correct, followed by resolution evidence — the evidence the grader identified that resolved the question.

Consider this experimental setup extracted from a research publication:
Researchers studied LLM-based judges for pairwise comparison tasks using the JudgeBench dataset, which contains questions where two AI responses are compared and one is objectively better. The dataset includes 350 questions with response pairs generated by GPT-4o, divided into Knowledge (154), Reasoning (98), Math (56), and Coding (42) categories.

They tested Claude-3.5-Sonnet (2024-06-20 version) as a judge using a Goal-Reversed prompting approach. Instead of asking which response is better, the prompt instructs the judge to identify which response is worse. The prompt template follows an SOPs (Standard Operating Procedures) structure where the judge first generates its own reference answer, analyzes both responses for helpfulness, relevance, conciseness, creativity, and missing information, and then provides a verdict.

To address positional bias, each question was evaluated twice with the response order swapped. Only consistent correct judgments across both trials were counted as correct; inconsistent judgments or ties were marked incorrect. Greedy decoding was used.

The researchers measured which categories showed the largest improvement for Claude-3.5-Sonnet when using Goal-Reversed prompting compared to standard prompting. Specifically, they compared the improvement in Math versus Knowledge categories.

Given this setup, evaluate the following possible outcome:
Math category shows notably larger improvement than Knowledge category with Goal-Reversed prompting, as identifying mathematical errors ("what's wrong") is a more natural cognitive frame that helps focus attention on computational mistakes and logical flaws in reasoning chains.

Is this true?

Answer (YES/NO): YES